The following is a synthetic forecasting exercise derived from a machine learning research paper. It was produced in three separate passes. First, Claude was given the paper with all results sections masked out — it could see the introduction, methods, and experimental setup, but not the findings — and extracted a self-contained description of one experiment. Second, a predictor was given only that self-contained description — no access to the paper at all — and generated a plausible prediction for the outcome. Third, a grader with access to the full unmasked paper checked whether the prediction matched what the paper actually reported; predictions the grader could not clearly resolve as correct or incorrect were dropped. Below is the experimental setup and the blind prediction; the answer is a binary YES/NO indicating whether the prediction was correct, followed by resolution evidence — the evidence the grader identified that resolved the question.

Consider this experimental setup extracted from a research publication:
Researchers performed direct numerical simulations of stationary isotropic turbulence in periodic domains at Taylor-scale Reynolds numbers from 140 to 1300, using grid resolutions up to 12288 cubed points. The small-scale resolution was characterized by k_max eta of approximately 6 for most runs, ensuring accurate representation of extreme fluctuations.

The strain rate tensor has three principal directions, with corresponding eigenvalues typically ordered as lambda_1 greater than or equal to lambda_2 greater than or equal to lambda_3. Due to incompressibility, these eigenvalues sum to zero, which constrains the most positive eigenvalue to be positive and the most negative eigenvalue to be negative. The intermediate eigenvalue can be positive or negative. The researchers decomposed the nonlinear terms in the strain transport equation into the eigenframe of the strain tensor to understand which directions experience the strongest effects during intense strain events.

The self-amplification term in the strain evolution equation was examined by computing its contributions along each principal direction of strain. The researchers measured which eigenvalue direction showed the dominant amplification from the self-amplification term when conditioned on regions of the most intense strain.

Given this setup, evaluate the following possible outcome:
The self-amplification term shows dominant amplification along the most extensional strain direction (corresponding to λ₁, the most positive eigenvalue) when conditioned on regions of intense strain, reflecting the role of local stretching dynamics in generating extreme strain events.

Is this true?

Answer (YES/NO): NO